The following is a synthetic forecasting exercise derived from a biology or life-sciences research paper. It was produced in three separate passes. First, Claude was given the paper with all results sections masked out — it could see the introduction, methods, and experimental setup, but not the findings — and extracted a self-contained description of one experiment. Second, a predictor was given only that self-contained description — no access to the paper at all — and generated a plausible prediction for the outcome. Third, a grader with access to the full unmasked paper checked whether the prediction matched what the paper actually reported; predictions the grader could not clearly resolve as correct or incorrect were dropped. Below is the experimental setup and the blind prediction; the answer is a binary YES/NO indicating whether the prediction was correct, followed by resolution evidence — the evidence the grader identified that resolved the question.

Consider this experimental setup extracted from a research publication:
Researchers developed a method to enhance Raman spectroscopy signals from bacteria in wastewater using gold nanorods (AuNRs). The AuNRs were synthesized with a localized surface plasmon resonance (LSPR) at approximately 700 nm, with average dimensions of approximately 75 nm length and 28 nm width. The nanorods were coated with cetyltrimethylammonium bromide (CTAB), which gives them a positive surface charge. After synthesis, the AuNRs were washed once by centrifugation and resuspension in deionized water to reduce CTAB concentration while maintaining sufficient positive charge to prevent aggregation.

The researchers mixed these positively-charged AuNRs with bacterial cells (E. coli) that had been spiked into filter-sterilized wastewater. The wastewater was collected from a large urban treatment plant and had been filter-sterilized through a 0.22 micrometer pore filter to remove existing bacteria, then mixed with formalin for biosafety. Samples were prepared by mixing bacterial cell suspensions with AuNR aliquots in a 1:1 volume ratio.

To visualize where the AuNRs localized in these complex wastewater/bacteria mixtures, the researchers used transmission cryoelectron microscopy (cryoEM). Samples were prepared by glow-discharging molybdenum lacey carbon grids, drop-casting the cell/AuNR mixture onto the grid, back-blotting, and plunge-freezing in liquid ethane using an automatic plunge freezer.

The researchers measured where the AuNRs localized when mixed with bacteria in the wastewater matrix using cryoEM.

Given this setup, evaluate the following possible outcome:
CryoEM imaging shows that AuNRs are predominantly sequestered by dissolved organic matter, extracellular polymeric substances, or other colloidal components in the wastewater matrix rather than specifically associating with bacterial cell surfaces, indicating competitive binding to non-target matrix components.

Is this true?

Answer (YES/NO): NO